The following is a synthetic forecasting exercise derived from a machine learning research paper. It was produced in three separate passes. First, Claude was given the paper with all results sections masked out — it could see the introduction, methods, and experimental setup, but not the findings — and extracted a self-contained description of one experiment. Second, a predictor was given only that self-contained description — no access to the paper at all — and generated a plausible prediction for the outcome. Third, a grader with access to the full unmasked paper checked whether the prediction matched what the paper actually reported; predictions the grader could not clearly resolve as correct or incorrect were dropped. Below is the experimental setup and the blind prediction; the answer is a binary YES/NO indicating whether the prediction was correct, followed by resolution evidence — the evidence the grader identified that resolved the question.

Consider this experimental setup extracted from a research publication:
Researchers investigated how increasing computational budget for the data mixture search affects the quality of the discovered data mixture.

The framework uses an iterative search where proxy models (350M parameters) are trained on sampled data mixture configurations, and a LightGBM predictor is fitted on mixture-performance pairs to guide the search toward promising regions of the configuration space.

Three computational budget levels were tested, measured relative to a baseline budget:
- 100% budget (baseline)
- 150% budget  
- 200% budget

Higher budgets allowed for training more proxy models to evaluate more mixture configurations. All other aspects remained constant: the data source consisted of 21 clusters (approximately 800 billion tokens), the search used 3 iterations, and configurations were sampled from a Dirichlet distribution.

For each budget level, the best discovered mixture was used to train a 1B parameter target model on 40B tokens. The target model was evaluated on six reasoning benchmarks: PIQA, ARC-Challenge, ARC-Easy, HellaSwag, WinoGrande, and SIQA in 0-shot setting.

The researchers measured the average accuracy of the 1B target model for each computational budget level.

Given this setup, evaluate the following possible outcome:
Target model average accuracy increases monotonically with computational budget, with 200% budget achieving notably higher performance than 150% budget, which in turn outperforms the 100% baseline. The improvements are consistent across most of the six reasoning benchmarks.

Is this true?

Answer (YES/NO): YES